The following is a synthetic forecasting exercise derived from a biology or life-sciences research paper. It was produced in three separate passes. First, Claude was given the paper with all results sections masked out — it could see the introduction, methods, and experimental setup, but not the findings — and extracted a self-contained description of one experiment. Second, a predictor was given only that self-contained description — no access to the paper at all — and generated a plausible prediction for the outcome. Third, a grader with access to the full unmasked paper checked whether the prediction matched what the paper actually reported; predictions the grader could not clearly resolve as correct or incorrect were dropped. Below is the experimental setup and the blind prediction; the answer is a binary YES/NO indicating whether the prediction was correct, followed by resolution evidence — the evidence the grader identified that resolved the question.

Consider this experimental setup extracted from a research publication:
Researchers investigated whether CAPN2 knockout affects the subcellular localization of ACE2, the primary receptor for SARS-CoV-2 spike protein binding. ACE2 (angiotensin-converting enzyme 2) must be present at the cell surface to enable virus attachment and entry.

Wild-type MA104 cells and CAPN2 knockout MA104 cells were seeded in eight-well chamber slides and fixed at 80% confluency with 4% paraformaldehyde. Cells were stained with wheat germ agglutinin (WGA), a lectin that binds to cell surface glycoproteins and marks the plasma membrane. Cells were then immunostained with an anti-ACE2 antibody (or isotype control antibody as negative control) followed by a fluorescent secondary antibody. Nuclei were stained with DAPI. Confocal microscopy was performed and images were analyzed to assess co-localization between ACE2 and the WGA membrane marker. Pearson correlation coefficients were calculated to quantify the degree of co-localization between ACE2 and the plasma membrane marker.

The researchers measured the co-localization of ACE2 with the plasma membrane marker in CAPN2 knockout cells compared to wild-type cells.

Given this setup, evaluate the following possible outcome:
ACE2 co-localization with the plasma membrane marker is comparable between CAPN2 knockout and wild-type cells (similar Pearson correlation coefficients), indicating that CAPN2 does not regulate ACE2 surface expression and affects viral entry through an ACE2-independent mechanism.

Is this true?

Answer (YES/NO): NO